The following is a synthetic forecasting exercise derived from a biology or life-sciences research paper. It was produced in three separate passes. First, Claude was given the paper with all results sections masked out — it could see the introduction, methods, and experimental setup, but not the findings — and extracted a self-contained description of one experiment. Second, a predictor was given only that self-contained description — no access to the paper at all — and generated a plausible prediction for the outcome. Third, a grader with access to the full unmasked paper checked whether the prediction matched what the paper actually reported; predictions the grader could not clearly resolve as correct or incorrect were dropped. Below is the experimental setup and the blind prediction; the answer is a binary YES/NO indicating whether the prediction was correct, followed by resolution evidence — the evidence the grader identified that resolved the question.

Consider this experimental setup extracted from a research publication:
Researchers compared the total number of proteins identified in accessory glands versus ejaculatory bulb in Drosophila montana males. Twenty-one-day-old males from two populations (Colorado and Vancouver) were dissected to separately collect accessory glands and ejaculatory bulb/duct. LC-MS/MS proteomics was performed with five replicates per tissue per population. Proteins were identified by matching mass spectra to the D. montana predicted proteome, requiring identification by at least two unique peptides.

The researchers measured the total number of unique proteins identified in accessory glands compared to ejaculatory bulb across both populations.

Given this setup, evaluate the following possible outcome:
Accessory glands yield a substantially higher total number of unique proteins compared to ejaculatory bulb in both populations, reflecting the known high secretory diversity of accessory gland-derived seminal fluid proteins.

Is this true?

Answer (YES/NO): NO